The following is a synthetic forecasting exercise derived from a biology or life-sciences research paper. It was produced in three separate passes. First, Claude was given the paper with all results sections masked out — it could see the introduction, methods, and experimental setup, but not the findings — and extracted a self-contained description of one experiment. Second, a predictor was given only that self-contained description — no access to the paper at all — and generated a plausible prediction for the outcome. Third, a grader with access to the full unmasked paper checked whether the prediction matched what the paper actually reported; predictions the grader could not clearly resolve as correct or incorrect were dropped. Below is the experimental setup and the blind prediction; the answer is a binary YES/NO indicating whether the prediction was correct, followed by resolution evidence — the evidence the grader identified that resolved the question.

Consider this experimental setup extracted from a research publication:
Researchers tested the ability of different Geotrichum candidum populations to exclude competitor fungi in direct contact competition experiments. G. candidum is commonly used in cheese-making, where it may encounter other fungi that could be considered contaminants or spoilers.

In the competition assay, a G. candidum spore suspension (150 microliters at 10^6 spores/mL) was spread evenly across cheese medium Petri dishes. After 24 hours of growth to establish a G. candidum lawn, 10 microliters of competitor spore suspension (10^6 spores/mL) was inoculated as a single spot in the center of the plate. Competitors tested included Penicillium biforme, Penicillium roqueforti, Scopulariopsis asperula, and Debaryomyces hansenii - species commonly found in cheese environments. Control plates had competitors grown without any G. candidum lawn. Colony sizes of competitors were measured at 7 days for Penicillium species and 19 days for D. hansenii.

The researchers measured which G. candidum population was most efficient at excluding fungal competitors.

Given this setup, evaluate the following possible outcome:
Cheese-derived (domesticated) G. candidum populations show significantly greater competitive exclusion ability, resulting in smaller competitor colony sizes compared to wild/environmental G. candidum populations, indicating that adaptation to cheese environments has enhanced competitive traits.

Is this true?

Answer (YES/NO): NO